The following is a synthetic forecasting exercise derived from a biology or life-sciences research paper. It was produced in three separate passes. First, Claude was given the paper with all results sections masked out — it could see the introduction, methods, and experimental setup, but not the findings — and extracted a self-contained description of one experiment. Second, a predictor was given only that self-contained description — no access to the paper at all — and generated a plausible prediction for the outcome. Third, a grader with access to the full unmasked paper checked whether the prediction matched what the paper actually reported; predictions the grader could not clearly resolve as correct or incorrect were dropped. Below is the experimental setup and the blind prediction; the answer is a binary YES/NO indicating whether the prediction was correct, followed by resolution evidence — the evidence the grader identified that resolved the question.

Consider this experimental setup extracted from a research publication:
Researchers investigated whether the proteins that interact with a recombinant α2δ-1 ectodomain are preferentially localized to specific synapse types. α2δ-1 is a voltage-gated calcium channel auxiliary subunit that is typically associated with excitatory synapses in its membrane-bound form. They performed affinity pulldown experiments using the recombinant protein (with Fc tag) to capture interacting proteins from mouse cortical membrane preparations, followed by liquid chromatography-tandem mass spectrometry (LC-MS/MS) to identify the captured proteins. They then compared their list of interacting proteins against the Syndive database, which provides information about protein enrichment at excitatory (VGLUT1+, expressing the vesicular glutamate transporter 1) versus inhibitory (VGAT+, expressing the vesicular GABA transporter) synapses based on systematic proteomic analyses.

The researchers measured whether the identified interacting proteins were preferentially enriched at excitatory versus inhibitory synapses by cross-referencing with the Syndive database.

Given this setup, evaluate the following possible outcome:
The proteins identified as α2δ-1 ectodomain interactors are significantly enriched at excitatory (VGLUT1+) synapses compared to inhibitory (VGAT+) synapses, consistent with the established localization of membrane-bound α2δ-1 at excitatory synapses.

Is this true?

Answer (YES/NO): YES